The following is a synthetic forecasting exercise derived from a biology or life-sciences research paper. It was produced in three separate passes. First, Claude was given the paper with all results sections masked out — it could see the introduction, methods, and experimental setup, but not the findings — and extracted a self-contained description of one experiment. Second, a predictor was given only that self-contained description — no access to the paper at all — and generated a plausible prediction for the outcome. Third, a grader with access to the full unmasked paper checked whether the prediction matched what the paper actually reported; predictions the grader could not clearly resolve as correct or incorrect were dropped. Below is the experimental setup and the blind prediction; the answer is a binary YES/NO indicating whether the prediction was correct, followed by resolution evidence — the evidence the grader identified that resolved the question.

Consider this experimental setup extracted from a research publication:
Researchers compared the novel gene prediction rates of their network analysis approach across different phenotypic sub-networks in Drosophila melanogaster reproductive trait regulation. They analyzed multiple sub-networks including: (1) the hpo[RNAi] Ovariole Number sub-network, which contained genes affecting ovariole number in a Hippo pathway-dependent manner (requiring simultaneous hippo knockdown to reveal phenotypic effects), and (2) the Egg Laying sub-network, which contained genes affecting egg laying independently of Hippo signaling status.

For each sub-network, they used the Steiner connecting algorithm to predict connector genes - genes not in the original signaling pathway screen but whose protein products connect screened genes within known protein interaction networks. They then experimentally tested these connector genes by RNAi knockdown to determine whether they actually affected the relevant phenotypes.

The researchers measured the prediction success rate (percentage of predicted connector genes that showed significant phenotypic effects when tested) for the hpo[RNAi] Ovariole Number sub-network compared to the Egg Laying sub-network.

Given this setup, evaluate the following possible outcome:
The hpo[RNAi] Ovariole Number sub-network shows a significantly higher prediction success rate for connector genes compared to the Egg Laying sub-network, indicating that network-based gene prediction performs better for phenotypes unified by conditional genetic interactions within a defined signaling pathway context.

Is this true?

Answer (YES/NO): YES